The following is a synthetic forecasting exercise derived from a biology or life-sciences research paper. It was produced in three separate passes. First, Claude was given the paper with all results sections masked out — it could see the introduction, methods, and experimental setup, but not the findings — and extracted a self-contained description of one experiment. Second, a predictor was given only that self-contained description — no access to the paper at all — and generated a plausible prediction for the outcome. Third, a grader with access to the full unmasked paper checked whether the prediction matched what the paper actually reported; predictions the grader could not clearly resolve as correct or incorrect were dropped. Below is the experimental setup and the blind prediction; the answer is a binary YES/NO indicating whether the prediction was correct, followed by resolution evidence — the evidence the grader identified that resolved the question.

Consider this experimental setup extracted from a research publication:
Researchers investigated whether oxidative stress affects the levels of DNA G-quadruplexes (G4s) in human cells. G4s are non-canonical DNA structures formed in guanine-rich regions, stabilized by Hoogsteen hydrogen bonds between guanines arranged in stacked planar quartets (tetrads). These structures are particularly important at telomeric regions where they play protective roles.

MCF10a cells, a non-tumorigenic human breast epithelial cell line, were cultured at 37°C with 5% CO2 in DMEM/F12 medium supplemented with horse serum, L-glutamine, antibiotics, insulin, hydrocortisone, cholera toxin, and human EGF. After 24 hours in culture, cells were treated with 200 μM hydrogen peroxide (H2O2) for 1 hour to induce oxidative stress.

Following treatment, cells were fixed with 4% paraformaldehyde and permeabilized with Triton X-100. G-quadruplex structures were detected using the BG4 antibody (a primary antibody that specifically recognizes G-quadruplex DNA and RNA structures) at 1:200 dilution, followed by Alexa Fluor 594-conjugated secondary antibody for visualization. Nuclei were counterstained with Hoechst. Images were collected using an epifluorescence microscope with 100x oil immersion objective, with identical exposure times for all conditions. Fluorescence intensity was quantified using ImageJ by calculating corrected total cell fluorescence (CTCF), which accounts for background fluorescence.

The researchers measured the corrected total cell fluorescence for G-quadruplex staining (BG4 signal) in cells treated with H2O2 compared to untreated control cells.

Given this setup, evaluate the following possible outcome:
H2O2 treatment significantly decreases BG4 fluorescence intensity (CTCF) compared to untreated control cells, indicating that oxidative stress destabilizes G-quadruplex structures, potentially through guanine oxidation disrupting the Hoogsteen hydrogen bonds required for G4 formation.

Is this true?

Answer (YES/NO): NO